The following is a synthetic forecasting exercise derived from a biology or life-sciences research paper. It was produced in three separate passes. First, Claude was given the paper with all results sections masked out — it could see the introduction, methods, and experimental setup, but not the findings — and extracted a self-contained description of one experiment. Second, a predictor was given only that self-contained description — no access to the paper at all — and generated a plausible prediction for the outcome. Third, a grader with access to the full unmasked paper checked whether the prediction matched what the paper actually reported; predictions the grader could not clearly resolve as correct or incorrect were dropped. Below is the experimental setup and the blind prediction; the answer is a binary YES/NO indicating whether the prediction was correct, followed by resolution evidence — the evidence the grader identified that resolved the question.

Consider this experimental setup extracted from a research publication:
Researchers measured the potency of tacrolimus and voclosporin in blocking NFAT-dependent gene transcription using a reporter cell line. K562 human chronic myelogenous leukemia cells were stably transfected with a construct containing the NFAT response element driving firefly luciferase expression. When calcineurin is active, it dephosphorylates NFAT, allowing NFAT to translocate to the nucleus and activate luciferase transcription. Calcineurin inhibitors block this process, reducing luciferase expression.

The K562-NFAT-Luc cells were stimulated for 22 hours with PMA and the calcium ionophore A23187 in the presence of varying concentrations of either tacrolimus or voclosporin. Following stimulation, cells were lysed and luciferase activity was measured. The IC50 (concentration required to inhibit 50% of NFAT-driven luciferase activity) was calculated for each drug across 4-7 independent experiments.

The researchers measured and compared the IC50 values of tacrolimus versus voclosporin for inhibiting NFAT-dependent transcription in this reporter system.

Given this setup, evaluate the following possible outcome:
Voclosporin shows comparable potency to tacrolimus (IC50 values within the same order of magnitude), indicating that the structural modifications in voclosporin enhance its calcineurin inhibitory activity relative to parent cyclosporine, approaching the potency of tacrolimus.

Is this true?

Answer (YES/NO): NO